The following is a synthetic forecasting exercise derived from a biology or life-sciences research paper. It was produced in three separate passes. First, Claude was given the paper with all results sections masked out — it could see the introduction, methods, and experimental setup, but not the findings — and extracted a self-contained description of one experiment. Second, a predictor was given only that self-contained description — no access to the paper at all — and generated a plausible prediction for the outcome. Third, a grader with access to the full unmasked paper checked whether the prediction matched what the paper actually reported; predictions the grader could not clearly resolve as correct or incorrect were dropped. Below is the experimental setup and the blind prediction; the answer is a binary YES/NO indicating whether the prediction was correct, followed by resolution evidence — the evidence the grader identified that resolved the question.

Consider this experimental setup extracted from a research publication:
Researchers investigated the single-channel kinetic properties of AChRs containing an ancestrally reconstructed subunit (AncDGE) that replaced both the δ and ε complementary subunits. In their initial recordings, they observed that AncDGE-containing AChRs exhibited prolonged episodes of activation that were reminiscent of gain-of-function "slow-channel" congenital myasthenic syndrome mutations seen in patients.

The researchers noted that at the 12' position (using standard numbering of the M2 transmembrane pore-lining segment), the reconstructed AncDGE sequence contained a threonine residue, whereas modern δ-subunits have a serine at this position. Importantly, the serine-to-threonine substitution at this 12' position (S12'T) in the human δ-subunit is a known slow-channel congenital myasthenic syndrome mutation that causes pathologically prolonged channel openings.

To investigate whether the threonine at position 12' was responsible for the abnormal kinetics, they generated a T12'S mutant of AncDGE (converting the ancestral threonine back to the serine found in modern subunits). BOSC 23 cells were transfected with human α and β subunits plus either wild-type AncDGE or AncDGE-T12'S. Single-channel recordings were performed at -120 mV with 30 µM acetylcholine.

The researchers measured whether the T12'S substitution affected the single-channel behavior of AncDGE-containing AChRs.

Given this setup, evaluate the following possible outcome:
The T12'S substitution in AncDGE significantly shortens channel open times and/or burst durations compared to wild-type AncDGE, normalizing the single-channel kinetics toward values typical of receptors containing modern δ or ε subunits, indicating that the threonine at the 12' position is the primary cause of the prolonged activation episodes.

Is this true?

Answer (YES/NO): YES